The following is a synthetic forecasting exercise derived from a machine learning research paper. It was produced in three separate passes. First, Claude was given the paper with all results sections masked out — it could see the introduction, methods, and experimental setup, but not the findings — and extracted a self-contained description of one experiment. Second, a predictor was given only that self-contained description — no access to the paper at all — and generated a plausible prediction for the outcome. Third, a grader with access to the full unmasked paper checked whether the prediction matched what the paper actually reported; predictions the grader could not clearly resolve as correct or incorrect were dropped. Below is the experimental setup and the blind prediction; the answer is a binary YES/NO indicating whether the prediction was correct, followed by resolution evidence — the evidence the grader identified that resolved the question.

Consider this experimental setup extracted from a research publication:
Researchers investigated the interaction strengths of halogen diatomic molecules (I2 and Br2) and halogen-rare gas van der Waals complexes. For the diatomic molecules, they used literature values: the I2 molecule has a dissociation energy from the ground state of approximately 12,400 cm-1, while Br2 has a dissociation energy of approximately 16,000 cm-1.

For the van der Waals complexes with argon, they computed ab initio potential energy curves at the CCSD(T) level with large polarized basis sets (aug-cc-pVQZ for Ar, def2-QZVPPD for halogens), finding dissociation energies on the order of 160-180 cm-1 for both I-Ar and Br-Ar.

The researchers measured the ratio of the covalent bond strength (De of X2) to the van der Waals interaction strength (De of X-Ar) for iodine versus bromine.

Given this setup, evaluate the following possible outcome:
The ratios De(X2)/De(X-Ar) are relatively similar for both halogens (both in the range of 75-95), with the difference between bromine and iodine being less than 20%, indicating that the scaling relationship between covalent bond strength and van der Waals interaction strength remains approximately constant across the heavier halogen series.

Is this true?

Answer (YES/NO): NO